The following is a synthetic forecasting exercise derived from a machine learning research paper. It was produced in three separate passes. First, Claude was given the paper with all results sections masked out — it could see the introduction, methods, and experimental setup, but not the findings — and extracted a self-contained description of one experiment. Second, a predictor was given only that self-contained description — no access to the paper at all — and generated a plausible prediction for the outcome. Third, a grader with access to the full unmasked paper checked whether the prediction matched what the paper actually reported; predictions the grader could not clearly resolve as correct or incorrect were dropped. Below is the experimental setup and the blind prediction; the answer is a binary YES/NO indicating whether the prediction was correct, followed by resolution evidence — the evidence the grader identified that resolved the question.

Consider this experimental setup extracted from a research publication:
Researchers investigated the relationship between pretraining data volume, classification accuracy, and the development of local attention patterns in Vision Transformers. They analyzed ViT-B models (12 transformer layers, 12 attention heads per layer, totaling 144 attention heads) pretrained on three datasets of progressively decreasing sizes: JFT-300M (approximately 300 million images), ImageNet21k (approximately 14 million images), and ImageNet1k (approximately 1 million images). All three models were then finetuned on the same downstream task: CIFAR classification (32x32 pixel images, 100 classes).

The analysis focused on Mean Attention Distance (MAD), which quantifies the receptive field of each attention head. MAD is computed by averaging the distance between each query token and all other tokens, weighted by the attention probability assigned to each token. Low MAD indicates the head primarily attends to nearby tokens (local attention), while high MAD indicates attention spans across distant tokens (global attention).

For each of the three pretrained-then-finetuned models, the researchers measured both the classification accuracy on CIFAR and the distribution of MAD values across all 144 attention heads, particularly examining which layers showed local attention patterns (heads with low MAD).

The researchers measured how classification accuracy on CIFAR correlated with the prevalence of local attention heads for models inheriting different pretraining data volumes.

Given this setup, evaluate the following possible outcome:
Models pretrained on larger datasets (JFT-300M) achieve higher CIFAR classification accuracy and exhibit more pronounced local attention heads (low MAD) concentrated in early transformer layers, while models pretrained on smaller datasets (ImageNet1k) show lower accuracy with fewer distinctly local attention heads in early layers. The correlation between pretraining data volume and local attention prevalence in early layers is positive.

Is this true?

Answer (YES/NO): YES